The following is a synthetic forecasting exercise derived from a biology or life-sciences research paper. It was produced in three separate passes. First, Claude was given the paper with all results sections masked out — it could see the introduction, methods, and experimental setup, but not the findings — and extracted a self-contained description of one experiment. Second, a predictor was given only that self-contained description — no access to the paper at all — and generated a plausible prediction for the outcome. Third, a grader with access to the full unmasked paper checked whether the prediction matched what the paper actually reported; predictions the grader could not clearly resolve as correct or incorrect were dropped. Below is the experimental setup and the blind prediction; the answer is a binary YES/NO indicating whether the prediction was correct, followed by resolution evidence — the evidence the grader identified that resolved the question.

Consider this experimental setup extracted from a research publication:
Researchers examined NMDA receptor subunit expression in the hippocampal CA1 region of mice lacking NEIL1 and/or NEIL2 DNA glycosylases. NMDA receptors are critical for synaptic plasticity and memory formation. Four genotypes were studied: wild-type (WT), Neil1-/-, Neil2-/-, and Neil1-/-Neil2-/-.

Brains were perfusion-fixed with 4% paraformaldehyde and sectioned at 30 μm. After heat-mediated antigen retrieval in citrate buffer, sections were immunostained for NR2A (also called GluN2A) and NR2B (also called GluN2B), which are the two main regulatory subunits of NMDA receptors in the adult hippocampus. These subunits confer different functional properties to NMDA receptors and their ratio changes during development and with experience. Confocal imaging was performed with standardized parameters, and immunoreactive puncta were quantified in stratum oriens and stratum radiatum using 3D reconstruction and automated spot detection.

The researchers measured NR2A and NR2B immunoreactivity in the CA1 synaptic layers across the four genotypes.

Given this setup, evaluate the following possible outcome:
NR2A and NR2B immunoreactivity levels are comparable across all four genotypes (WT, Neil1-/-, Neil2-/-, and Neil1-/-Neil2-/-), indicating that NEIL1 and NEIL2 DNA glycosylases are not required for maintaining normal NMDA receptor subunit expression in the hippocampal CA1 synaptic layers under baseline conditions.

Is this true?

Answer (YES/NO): NO